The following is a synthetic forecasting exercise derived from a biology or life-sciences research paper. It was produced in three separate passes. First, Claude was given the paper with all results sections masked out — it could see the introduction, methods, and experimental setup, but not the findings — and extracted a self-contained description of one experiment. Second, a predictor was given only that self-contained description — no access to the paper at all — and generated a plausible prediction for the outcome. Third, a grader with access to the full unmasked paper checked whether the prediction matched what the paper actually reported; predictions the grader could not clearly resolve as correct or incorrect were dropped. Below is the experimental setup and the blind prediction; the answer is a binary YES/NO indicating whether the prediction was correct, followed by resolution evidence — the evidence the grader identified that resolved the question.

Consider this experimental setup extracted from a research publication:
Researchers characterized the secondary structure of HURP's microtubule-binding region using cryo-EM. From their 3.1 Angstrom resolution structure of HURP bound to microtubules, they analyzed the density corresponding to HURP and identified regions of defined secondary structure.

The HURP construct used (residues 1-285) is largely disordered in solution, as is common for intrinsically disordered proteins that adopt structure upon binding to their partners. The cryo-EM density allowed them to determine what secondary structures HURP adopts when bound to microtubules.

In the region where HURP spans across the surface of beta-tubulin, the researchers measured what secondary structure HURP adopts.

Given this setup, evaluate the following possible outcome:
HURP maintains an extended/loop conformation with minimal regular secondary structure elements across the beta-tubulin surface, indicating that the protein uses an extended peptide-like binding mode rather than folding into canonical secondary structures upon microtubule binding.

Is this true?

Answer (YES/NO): NO